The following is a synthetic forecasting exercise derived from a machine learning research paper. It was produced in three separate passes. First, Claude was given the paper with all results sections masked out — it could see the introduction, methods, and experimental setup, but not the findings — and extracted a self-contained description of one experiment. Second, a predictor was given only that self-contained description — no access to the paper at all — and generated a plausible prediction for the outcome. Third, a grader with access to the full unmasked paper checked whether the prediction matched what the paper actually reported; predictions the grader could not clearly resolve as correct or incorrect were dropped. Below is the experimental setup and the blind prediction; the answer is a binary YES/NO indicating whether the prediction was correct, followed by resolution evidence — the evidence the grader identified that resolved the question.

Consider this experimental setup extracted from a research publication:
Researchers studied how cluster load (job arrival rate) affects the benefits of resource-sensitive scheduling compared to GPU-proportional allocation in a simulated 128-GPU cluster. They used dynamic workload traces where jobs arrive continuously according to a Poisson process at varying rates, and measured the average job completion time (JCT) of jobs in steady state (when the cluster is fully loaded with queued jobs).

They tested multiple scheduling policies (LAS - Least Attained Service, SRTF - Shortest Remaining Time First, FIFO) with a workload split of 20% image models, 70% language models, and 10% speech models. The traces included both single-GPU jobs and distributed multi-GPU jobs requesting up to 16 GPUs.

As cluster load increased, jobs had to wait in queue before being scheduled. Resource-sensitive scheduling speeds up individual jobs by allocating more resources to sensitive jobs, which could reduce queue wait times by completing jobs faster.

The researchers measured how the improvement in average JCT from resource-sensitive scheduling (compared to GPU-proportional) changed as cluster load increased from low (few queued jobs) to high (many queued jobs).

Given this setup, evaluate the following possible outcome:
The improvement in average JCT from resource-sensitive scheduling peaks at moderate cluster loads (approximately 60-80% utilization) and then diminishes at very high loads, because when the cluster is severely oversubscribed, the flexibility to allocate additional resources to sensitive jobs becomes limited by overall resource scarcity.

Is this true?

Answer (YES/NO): NO